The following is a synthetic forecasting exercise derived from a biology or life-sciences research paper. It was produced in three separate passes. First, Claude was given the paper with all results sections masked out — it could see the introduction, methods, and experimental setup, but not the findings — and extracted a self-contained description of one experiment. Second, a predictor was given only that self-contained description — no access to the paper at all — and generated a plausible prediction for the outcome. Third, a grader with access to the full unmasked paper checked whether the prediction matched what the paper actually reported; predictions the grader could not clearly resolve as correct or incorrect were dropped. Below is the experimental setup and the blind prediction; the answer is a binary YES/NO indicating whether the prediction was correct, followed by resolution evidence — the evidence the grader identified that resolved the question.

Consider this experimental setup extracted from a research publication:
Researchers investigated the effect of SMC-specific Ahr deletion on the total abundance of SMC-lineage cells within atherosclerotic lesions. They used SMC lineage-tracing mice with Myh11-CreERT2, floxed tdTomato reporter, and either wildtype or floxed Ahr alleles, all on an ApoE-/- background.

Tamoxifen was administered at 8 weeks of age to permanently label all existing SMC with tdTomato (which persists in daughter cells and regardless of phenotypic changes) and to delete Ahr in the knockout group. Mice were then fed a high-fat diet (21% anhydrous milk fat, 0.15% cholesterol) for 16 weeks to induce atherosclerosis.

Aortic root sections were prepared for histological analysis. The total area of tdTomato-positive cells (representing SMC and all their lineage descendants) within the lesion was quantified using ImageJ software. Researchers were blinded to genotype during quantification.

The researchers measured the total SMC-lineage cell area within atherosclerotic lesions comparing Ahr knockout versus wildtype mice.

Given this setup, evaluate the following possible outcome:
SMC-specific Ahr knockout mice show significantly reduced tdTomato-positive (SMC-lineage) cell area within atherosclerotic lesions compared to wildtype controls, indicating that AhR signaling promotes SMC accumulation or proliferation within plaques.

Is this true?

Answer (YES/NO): NO